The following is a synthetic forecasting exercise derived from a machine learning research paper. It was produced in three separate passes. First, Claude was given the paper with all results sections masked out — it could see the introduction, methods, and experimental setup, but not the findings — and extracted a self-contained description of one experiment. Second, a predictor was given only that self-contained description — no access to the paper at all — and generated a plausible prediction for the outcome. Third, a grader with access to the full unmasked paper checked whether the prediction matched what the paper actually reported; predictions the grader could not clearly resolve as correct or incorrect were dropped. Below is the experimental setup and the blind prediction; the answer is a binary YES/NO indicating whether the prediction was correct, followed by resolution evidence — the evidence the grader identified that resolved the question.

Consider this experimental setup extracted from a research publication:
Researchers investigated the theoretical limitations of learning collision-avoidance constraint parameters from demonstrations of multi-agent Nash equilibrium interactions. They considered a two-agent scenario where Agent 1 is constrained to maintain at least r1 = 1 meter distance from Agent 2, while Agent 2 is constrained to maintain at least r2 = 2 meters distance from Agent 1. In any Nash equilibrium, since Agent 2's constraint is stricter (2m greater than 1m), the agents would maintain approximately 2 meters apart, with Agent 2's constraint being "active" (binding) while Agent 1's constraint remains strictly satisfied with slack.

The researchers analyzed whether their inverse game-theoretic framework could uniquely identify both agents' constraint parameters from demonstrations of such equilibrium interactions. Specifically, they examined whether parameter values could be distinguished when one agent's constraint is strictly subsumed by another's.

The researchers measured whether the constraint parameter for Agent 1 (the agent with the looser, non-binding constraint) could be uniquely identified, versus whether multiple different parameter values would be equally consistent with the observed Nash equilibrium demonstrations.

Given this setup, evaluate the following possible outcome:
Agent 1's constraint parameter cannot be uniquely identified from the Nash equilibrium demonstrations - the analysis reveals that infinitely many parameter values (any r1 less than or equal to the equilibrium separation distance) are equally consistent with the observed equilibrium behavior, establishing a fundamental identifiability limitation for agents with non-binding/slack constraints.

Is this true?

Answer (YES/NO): YES